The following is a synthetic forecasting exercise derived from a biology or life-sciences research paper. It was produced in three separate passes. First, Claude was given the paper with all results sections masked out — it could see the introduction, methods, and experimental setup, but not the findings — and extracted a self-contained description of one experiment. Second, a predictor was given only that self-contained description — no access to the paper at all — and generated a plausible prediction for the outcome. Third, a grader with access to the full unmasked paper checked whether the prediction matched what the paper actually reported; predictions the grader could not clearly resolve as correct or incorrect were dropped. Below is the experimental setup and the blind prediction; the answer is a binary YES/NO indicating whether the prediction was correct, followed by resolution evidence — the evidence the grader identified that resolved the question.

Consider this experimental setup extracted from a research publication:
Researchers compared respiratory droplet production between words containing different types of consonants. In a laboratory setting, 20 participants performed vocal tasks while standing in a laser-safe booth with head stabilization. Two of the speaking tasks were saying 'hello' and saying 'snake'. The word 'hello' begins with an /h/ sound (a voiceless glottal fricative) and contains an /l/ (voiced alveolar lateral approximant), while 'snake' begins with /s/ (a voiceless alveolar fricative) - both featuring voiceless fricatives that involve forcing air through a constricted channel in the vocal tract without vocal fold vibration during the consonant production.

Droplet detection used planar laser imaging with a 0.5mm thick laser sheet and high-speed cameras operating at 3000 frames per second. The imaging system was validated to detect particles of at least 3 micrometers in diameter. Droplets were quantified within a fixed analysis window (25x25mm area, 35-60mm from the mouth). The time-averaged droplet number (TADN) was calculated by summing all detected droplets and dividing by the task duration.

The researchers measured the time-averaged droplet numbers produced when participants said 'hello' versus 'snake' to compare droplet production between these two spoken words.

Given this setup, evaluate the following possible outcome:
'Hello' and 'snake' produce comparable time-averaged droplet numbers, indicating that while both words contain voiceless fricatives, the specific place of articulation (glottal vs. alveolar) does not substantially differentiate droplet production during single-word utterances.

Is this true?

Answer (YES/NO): NO